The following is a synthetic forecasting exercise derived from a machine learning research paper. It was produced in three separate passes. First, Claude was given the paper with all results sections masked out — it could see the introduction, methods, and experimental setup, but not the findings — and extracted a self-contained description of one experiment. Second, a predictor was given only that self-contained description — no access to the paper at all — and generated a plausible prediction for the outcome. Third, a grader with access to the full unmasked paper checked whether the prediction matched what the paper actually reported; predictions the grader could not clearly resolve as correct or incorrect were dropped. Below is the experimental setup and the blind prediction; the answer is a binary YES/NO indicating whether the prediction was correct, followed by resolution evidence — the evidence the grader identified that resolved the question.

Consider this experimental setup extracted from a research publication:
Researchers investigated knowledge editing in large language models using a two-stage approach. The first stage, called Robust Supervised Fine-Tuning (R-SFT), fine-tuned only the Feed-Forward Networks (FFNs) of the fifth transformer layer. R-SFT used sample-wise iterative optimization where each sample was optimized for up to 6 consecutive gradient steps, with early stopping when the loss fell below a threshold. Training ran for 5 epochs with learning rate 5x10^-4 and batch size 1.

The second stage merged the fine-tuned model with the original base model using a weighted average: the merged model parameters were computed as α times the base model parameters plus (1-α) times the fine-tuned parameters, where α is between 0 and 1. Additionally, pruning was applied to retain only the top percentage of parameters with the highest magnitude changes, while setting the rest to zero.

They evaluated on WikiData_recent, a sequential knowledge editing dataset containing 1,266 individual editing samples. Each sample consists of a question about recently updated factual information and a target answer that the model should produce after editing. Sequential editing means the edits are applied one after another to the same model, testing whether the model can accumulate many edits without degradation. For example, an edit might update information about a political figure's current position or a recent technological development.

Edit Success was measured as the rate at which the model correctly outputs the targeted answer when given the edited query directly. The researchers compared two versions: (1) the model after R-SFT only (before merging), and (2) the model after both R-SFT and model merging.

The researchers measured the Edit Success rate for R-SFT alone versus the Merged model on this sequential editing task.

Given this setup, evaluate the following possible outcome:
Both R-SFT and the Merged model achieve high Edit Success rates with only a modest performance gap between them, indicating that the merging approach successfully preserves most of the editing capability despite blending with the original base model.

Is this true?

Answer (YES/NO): YES